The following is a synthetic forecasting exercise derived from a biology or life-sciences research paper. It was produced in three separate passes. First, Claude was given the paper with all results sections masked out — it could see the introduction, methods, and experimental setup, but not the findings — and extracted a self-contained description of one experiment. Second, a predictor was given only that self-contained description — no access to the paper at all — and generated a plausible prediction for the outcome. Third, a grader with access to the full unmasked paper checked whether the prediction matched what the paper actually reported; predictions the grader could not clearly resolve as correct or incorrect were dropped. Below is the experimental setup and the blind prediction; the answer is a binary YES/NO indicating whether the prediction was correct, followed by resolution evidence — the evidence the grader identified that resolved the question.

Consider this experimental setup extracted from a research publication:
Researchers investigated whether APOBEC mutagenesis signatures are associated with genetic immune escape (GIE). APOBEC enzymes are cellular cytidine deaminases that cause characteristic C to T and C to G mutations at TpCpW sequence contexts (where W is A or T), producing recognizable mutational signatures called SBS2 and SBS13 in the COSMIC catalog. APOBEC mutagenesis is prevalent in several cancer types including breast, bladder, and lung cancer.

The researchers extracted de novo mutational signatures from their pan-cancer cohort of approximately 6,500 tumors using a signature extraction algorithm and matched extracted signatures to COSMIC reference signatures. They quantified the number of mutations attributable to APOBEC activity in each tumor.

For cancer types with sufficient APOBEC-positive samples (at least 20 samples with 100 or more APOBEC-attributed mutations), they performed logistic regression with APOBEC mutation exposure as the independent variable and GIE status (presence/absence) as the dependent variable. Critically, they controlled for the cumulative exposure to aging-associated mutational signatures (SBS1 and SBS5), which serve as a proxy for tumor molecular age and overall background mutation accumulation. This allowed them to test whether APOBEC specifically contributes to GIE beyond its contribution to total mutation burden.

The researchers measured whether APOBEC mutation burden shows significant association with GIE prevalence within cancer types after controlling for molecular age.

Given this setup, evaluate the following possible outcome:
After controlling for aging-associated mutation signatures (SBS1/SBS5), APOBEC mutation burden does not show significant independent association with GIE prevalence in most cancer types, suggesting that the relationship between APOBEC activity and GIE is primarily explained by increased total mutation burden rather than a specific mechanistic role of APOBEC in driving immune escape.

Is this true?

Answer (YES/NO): NO